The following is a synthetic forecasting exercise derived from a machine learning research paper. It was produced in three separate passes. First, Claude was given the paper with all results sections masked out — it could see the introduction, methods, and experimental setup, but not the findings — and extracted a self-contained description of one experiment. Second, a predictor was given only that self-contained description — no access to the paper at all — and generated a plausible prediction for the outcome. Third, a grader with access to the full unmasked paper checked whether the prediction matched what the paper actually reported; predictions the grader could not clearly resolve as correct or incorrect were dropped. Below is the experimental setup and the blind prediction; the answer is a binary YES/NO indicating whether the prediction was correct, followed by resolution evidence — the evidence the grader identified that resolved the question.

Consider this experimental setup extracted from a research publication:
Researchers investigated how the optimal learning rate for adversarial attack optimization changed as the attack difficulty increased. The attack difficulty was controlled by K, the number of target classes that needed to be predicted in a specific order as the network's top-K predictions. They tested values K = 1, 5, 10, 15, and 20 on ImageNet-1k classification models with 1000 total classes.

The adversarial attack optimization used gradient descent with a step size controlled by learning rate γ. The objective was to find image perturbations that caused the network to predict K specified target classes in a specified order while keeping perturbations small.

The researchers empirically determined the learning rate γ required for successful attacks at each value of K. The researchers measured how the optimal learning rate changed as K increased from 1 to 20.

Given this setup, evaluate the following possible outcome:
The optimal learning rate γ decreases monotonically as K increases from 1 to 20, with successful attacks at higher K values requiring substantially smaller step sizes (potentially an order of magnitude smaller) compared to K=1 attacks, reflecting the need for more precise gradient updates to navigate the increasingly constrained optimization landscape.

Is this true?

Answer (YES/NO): NO